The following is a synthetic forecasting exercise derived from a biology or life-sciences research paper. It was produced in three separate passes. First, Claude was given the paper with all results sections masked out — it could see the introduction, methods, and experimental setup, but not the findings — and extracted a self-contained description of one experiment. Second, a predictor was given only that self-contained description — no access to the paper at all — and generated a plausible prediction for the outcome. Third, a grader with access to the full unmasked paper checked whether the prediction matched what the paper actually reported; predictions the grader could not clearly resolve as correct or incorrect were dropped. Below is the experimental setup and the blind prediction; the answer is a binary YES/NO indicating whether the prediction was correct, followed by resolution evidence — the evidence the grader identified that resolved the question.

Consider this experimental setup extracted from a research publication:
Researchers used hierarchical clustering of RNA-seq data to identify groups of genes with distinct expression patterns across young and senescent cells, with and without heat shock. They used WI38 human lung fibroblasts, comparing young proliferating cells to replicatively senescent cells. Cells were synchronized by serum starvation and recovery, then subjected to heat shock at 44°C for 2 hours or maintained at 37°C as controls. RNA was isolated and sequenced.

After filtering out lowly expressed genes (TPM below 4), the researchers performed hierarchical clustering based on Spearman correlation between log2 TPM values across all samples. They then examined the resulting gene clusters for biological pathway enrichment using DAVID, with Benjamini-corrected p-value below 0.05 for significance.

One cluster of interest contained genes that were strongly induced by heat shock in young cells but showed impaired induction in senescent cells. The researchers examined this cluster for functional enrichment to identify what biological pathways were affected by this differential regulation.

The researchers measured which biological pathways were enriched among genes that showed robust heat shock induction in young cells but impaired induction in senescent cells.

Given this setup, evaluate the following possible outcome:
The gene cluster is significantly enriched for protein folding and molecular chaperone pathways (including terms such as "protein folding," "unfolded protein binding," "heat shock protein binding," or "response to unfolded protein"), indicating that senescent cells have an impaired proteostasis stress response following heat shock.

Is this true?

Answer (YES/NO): YES